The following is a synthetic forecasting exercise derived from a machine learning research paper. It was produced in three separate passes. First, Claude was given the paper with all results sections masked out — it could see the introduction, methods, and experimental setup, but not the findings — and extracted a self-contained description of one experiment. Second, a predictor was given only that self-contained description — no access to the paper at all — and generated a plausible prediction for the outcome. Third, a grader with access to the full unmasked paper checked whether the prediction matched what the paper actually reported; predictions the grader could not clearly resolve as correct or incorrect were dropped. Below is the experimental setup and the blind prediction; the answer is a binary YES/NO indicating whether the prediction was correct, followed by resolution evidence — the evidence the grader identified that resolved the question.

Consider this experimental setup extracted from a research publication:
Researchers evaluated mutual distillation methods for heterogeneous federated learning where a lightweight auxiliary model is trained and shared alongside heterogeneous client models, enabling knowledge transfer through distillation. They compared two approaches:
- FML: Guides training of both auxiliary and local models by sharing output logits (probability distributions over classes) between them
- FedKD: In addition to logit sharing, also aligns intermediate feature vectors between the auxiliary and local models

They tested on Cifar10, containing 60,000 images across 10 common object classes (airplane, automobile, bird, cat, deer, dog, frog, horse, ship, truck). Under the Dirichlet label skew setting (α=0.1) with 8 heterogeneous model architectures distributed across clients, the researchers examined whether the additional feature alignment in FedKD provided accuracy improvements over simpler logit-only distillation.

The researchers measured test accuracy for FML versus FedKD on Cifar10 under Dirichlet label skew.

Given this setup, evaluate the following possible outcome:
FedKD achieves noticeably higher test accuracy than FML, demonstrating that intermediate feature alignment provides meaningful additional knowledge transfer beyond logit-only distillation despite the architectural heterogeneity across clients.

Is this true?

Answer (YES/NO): NO